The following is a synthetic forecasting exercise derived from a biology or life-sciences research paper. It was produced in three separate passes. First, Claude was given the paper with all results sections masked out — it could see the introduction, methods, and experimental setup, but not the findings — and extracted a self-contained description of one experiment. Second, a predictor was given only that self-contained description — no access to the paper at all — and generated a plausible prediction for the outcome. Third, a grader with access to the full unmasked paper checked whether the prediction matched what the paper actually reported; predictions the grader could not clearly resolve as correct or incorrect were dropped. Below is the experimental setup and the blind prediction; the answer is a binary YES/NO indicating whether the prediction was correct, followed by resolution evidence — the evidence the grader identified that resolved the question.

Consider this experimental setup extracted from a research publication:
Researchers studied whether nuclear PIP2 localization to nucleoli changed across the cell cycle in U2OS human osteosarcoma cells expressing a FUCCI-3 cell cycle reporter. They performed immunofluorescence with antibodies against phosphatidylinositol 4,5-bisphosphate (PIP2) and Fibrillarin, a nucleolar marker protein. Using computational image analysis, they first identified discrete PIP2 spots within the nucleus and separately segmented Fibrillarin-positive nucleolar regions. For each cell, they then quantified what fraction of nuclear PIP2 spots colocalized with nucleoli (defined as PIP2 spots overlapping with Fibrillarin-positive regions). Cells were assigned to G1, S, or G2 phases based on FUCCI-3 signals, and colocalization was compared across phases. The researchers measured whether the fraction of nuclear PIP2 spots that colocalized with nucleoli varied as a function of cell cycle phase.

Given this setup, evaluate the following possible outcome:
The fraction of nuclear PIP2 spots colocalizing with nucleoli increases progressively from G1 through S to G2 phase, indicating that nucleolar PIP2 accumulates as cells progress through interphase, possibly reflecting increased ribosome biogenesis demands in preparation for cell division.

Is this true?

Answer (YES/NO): NO